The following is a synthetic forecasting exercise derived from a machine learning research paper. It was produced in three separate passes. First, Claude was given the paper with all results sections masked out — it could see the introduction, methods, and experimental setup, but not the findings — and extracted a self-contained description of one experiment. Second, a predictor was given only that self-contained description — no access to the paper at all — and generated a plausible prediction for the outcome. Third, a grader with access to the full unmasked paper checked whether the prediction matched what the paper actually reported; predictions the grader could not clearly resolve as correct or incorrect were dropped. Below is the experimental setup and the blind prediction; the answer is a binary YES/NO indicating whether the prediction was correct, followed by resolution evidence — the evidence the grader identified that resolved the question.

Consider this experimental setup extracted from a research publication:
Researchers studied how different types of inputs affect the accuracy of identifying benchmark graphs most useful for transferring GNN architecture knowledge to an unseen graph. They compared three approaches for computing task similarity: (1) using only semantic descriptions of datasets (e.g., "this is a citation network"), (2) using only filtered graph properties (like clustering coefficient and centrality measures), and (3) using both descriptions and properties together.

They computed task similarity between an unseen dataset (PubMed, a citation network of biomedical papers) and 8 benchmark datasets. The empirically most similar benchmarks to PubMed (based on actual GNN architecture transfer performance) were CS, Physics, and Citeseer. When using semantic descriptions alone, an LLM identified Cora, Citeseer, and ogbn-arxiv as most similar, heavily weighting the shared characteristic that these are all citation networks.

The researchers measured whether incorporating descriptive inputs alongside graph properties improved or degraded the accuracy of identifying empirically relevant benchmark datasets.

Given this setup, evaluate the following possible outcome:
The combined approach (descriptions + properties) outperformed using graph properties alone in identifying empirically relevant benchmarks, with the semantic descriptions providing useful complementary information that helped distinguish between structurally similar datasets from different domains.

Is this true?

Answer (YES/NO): NO